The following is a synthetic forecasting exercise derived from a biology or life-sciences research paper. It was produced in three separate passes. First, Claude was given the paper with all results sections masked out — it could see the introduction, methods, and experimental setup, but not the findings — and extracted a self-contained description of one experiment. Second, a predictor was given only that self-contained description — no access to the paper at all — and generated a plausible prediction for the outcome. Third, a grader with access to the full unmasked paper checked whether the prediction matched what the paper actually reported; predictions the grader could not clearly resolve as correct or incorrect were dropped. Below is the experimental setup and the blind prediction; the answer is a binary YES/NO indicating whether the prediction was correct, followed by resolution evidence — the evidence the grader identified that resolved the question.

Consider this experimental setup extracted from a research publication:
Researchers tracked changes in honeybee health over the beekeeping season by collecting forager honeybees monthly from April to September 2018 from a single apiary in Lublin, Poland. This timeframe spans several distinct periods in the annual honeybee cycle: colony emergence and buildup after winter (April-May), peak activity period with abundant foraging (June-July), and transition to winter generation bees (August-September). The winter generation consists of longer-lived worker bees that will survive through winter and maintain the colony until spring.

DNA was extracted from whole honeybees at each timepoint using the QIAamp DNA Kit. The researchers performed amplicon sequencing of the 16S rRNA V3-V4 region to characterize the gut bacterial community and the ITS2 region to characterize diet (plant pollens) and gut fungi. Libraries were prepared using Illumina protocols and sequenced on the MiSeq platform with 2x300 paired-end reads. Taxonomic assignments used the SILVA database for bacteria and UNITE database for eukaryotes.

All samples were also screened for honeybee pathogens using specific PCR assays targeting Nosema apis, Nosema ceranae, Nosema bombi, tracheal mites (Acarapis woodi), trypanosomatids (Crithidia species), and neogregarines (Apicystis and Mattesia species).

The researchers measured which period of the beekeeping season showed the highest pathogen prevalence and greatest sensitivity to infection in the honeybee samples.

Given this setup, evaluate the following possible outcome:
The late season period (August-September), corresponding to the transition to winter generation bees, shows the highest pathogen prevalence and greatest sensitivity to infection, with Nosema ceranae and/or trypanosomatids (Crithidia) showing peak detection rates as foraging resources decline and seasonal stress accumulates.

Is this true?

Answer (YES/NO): NO